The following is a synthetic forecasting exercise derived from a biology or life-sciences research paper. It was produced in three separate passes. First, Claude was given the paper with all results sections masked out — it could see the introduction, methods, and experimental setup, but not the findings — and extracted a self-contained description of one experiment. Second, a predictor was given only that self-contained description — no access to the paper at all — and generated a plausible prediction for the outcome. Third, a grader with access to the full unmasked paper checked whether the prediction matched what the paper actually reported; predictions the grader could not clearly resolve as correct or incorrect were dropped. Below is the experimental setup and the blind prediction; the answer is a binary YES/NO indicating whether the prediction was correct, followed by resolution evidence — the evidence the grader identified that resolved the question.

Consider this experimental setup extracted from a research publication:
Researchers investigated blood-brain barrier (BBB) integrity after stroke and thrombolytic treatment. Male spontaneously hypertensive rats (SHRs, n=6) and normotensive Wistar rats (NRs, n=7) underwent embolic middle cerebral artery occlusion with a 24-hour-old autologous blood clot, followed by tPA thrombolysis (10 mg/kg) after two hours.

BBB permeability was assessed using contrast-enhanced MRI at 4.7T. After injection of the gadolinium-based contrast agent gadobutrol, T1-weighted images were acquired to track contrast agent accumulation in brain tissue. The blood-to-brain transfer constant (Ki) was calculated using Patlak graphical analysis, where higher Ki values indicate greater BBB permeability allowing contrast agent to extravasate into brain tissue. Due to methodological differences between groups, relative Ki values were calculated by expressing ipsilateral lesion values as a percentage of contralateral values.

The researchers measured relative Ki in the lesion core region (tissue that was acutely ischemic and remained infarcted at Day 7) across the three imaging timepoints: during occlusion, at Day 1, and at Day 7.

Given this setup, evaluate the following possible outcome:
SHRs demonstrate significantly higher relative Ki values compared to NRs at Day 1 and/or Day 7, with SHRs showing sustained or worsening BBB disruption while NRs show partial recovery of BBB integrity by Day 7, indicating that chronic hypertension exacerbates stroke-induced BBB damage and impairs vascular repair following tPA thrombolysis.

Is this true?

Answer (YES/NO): YES